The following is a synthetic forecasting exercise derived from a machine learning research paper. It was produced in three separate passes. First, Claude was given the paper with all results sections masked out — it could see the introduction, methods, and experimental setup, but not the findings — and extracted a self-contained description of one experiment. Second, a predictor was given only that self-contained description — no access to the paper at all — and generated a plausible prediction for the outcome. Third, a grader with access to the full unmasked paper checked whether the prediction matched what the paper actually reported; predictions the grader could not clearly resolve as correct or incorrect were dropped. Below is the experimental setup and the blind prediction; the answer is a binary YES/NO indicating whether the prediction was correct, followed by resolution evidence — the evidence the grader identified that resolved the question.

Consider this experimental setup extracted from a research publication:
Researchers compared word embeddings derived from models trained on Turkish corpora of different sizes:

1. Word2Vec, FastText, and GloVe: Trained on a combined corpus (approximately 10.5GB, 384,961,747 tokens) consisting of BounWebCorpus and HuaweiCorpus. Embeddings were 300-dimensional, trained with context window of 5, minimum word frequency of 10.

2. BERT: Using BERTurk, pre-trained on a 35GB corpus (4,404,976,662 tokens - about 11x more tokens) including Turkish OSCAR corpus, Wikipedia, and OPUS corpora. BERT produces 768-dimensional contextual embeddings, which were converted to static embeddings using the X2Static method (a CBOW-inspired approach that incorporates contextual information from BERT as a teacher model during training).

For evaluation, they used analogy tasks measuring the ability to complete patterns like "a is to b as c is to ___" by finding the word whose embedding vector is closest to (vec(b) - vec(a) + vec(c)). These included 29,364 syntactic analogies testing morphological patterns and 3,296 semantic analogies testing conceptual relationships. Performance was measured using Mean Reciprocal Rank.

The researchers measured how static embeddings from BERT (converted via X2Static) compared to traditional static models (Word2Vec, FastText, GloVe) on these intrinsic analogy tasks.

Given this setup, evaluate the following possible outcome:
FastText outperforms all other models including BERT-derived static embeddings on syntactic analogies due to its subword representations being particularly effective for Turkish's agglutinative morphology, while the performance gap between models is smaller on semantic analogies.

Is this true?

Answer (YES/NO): NO